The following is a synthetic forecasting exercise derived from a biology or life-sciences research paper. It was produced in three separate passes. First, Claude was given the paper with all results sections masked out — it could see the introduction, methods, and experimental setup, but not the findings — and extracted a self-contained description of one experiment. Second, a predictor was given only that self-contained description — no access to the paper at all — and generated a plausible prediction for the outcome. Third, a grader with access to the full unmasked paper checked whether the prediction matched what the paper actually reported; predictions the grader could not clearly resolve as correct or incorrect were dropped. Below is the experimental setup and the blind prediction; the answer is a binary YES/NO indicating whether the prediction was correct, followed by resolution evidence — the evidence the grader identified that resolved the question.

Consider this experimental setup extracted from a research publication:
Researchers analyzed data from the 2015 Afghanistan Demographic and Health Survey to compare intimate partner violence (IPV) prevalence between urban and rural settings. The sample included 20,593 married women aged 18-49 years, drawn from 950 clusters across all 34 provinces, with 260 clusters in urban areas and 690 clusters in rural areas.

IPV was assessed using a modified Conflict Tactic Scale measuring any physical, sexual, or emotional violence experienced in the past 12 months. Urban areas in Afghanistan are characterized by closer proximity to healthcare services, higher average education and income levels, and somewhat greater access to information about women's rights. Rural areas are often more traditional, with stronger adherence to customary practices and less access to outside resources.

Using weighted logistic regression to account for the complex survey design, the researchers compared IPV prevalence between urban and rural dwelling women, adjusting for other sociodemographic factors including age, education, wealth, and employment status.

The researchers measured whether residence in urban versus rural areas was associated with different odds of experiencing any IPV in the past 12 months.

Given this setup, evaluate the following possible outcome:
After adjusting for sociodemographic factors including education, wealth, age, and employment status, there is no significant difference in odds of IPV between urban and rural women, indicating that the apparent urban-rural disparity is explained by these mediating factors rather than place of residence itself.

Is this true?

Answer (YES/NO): NO